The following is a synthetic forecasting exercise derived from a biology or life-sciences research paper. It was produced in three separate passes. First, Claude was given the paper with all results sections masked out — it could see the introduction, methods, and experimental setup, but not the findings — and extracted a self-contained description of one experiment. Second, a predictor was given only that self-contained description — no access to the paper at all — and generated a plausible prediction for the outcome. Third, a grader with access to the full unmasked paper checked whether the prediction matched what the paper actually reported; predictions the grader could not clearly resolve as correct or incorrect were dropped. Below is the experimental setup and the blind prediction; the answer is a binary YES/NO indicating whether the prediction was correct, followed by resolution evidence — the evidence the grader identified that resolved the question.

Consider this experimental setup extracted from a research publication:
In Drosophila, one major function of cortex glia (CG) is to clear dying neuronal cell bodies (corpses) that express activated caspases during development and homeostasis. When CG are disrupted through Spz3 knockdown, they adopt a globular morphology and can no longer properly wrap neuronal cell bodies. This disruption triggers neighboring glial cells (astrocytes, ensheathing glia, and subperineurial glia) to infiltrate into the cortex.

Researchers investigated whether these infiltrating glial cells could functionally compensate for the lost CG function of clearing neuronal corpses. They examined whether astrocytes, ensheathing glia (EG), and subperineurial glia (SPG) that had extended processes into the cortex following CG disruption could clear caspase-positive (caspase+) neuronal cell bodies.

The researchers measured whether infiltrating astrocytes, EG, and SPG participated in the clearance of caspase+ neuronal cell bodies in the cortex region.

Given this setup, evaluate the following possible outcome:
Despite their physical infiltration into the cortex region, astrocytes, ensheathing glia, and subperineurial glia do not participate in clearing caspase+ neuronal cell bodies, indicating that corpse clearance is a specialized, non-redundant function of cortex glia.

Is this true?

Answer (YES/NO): NO